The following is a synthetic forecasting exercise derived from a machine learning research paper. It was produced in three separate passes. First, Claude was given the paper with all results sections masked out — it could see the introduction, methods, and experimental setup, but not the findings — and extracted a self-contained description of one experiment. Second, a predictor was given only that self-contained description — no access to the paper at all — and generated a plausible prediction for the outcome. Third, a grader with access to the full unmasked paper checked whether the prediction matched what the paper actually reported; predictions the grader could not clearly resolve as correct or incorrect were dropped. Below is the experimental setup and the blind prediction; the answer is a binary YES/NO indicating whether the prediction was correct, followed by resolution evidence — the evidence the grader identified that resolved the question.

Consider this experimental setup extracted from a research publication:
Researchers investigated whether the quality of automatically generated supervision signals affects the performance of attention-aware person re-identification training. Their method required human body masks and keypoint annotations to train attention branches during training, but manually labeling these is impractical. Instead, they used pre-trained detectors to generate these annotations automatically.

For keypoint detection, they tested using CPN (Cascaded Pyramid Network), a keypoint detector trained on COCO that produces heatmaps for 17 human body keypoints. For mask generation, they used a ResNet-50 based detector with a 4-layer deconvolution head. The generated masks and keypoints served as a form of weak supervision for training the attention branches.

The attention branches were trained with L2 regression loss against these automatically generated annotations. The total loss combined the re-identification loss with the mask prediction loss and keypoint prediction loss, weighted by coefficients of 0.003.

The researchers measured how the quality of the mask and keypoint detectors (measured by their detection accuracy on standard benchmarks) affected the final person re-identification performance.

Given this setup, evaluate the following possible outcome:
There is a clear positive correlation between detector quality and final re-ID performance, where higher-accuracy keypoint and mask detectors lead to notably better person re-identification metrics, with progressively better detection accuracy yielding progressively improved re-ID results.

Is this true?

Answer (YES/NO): YES